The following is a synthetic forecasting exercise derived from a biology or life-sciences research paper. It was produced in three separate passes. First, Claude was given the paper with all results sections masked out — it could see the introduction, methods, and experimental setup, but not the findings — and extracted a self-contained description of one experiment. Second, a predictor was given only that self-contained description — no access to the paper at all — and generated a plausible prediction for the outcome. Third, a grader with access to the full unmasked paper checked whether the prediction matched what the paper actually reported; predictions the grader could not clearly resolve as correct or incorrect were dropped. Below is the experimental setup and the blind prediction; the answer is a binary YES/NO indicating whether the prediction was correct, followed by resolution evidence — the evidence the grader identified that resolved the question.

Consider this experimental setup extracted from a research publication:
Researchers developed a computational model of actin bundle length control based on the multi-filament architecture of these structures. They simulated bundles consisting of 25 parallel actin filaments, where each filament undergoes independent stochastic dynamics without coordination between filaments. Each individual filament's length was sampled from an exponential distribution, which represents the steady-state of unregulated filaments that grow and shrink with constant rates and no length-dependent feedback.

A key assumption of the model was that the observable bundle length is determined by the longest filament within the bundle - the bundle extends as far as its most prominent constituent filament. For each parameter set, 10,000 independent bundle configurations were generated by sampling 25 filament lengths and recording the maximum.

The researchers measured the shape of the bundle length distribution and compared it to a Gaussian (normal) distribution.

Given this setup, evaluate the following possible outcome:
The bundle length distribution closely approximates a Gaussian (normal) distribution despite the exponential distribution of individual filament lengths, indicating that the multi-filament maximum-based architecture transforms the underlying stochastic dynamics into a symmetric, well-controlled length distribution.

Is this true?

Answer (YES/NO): NO